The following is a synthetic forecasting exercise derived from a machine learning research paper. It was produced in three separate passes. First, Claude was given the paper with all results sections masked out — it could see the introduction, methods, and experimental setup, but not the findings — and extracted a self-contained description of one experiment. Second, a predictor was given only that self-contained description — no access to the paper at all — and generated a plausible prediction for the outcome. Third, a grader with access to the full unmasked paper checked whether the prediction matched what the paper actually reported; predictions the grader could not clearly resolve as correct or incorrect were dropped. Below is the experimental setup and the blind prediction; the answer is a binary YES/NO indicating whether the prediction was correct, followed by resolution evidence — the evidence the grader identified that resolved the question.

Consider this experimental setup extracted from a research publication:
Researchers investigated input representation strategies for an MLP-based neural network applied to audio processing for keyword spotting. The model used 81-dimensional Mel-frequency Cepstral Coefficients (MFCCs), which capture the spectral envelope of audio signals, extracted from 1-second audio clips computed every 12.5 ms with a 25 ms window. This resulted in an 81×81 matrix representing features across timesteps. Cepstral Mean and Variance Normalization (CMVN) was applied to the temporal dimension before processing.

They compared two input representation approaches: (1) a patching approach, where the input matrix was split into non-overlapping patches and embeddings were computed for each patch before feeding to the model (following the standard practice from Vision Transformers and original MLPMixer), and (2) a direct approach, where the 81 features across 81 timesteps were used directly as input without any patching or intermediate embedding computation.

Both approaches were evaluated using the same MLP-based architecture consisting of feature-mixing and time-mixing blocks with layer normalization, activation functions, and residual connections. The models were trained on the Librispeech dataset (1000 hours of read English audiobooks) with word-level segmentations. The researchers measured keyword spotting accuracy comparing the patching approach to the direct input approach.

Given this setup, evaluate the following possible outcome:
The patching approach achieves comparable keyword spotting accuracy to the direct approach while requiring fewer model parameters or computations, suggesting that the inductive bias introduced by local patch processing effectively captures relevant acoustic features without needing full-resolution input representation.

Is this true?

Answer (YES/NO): NO